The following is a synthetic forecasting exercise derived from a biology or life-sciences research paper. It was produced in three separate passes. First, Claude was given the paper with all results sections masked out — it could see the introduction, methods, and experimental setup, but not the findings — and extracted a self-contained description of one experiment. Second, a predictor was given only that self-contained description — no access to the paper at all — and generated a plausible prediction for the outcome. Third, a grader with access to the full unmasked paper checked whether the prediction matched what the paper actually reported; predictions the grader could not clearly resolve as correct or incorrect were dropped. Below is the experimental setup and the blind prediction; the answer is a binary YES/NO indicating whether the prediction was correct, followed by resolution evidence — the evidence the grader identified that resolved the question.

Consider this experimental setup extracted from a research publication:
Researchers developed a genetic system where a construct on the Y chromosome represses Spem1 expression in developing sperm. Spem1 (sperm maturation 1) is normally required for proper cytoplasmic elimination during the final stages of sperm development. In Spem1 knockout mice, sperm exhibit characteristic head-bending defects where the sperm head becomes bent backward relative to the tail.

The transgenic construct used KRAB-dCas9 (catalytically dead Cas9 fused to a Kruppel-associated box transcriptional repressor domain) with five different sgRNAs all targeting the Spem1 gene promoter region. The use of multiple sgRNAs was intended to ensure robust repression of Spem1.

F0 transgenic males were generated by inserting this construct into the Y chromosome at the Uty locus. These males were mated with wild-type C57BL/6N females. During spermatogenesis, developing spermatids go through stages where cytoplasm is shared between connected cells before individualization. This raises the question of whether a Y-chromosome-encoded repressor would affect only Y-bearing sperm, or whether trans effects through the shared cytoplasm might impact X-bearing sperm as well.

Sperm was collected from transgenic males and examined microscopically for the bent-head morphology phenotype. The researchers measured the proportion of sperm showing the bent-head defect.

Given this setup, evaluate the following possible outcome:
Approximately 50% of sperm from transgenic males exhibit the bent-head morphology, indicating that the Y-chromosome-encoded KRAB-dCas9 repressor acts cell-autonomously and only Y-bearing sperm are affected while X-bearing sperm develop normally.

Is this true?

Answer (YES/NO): NO